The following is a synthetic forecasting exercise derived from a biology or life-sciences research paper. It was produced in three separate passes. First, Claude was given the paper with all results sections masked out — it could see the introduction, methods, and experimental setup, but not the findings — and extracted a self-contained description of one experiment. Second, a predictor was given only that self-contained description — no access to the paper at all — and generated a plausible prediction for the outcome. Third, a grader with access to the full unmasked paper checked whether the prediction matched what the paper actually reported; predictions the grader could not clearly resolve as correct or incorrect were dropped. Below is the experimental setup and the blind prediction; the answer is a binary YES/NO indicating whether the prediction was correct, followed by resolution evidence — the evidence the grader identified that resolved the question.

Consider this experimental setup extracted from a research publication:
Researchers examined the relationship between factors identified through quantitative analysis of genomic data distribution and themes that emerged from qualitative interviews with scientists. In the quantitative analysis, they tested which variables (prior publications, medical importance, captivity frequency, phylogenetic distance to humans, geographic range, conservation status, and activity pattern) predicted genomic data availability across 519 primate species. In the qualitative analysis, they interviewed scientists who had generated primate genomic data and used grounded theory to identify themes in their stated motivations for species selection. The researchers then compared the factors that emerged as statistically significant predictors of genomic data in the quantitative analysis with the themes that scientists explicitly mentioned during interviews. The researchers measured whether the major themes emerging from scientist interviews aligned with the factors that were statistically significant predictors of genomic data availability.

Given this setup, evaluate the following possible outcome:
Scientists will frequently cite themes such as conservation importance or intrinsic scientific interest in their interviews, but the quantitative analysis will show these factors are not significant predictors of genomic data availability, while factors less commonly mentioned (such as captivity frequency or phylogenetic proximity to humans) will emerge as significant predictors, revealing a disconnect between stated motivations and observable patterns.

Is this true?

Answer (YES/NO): NO